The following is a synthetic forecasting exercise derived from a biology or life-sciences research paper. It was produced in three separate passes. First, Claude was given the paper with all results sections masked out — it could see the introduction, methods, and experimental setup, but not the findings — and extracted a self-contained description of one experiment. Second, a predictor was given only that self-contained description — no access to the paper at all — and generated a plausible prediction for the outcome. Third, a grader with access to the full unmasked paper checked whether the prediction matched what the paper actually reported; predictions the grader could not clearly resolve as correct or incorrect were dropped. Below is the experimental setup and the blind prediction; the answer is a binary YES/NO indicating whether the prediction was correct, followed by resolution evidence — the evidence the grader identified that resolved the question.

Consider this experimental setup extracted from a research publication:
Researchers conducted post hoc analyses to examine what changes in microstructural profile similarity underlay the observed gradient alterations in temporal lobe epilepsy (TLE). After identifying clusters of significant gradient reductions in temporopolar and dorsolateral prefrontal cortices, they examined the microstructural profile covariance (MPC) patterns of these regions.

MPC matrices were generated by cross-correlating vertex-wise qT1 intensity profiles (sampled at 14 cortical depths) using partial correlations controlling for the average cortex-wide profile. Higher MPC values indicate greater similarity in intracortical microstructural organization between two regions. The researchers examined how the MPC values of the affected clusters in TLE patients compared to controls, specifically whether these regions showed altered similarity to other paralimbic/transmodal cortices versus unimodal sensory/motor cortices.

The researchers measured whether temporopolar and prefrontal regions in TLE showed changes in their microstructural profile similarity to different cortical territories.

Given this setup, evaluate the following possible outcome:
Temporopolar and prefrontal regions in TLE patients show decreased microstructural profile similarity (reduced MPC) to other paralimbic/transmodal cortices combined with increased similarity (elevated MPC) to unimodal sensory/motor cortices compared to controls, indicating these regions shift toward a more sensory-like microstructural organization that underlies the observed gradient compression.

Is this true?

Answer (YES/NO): YES